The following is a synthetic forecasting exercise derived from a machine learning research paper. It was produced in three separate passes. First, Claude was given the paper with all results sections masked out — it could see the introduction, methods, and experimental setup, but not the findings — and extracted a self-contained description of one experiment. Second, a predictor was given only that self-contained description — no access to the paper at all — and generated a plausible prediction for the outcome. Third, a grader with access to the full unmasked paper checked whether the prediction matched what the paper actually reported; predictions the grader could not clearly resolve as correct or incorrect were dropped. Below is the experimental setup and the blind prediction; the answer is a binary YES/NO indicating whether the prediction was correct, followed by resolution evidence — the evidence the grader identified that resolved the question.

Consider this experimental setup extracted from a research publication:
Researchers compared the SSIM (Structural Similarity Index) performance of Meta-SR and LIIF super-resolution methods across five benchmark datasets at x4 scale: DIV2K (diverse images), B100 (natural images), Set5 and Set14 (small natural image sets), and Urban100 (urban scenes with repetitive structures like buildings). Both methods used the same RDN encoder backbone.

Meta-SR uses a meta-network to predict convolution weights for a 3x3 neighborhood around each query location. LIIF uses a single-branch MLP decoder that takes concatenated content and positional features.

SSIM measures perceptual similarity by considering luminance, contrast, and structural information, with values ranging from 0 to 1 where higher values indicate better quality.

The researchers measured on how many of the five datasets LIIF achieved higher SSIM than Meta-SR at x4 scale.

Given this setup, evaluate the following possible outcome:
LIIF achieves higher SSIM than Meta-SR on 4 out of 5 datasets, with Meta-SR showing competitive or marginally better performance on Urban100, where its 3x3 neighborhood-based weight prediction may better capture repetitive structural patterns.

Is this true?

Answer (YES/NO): NO